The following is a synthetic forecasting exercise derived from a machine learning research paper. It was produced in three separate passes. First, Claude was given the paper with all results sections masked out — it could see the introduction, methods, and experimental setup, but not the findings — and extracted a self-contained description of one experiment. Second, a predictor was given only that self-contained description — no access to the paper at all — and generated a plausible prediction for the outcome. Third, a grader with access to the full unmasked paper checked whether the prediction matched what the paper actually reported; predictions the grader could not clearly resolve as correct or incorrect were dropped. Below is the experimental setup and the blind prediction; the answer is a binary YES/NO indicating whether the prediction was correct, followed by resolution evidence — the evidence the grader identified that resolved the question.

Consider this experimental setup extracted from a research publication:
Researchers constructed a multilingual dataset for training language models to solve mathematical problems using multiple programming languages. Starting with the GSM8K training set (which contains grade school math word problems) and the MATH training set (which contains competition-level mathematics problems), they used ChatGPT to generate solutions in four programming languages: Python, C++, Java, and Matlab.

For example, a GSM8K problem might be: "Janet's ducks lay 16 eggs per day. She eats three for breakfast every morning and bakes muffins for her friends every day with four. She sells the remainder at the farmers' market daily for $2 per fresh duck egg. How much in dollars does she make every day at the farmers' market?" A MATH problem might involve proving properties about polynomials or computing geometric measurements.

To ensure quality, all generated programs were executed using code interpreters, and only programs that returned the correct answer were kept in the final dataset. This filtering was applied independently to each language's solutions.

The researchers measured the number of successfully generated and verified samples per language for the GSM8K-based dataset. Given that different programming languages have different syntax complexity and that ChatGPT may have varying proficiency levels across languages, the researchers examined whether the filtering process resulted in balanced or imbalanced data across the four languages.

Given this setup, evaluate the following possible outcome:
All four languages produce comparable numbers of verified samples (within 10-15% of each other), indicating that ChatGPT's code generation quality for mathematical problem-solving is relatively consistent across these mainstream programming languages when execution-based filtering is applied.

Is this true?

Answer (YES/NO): YES